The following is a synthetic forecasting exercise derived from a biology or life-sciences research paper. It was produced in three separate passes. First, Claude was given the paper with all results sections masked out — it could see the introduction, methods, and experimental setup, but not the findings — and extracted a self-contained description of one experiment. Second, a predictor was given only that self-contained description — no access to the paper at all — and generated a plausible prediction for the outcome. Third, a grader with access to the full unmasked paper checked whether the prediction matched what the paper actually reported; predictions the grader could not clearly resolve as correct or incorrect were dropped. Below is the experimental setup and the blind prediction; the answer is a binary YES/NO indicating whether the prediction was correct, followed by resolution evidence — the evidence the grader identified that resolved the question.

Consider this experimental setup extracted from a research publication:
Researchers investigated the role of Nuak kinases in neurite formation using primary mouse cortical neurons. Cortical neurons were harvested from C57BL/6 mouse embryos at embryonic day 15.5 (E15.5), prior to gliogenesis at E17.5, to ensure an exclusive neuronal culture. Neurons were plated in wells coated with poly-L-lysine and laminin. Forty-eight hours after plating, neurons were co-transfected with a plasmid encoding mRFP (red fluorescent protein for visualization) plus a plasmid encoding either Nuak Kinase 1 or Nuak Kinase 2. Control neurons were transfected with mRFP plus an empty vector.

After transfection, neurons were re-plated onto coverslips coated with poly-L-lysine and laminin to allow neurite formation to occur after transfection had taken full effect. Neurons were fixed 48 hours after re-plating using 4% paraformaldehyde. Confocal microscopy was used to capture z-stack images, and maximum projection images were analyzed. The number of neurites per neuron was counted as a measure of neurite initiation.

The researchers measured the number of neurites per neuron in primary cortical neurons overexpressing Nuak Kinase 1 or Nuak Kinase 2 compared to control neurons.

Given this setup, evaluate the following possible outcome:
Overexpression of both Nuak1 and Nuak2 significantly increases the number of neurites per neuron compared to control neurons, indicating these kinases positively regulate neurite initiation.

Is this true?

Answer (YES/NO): NO